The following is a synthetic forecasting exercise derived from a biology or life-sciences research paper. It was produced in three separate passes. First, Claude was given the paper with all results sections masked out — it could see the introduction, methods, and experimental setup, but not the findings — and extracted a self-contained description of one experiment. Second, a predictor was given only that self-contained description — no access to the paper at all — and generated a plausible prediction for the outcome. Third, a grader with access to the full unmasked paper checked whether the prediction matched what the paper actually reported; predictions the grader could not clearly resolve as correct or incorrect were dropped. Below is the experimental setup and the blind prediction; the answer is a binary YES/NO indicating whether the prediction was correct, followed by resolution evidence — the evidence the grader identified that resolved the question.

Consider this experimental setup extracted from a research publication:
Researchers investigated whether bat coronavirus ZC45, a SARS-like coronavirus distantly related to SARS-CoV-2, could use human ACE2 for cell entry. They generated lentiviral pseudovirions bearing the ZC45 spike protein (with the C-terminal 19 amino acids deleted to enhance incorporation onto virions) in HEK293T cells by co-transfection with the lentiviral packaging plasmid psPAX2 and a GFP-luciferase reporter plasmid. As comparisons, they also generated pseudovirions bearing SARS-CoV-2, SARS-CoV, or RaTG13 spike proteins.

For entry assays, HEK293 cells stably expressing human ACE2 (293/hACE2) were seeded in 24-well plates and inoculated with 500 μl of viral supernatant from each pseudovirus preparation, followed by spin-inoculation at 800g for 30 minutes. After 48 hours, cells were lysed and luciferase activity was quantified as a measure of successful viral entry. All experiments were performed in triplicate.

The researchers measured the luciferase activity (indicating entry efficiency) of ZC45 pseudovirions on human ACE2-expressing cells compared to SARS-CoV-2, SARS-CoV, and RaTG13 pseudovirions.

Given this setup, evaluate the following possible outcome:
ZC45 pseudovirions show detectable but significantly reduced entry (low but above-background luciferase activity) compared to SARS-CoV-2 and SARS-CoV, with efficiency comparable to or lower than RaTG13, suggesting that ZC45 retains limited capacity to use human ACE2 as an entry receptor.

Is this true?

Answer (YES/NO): NO